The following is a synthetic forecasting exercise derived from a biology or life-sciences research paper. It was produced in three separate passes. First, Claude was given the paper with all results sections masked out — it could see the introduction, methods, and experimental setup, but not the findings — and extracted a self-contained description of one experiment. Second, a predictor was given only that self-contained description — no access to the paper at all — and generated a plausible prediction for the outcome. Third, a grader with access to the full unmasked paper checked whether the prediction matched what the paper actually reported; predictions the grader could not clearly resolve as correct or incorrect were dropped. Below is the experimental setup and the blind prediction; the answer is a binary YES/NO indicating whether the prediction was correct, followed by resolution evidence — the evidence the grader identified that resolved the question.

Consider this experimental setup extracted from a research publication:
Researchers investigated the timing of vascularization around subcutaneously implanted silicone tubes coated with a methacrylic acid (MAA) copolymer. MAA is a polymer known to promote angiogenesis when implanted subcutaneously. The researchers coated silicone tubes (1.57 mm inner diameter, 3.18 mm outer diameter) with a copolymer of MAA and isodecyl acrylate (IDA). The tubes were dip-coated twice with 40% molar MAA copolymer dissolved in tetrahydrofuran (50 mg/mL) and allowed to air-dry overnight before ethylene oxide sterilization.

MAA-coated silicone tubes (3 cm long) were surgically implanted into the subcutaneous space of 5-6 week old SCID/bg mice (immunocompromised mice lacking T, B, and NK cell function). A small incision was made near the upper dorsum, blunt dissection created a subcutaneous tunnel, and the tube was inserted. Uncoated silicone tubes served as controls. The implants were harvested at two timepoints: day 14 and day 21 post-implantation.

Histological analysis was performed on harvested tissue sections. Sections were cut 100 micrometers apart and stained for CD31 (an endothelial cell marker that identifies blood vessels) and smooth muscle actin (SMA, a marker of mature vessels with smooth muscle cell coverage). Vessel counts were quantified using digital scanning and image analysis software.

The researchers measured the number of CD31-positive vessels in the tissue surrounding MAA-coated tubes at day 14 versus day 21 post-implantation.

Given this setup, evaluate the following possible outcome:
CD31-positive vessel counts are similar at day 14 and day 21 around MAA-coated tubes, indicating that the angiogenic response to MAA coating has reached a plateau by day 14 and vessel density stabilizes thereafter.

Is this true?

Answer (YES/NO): NO